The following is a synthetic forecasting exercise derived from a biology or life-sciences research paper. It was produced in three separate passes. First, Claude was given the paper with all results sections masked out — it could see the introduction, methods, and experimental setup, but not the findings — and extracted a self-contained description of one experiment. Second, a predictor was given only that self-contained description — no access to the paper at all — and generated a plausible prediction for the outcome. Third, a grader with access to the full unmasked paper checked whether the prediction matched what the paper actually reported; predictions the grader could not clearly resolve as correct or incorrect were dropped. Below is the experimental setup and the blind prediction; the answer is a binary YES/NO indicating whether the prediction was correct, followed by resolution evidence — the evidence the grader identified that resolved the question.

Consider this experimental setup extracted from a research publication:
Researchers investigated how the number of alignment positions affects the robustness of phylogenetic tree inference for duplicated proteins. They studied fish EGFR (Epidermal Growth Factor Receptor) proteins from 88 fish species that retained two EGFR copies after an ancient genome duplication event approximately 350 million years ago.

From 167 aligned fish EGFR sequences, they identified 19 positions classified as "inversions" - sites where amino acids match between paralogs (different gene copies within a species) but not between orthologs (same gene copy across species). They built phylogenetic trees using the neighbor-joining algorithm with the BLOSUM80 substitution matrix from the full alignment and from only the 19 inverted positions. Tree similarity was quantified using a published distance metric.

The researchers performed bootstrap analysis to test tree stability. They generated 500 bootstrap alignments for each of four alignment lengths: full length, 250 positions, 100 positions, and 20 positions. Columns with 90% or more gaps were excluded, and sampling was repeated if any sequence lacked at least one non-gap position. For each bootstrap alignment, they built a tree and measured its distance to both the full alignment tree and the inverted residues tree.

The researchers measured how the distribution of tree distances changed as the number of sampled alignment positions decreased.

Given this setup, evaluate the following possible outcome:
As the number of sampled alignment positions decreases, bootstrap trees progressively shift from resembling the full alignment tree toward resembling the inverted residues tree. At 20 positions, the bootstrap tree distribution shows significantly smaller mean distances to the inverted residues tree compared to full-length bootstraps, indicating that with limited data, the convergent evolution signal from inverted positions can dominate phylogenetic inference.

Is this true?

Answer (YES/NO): NO